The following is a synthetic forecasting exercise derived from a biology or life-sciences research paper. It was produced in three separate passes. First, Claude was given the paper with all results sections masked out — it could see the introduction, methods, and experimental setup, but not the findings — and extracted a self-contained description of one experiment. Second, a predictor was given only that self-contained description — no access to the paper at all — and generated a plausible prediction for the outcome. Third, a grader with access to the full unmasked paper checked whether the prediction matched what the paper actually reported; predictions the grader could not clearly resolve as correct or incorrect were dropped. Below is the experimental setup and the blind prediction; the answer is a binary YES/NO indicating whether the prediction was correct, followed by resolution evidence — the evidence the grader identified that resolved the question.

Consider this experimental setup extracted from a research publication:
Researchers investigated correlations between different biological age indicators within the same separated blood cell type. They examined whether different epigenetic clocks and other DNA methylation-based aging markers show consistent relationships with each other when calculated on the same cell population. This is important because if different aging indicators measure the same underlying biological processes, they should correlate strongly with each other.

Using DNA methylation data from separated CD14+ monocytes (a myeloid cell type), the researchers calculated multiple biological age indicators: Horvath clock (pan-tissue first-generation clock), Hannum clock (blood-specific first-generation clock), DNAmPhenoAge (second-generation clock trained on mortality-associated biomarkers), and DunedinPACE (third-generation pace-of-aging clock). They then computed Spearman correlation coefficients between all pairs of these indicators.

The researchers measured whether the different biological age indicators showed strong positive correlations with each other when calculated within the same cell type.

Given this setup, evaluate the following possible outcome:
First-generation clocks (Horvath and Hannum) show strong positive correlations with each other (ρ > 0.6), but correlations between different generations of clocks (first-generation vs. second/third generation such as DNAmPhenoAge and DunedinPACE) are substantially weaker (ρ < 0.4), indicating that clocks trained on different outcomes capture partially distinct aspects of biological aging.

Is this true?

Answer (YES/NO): NO